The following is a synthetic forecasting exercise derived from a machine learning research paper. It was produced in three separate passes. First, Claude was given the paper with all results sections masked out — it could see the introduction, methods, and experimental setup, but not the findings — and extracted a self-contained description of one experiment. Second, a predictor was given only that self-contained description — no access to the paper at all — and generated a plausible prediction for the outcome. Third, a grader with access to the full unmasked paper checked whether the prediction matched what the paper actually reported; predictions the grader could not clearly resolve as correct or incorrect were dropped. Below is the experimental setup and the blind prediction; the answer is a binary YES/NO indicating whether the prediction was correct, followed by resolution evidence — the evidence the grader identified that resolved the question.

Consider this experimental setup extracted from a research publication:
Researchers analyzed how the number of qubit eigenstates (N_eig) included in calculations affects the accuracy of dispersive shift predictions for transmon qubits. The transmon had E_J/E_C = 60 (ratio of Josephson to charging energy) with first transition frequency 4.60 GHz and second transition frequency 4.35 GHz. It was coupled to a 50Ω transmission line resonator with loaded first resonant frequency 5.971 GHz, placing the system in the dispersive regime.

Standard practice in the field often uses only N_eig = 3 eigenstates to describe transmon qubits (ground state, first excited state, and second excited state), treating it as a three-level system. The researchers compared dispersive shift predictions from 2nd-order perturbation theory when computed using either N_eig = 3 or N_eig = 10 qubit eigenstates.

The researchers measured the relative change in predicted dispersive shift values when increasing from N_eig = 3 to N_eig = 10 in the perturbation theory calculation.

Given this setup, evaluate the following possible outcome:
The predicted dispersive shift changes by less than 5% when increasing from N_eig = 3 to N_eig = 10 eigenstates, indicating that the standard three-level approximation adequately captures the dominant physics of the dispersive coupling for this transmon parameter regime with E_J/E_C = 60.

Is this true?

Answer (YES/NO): YES